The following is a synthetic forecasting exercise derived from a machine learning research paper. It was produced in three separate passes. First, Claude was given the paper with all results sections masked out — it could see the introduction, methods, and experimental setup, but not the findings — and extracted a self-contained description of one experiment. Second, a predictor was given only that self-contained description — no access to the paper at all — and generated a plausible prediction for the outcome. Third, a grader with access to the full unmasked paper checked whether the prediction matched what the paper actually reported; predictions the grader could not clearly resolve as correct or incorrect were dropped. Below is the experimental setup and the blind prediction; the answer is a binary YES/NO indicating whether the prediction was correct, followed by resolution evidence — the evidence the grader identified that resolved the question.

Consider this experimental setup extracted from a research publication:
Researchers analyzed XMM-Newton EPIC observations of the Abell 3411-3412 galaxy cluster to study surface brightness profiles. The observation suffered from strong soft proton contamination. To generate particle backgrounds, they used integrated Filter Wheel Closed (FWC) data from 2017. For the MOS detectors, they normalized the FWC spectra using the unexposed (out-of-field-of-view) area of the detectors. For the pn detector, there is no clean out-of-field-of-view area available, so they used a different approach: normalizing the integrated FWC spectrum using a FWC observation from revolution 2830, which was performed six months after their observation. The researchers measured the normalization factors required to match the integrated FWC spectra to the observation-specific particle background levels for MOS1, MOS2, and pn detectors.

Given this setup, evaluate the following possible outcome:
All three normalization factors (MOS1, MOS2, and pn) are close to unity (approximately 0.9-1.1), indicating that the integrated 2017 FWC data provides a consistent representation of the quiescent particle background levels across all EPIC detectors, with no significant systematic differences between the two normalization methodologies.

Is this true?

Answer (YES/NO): NO